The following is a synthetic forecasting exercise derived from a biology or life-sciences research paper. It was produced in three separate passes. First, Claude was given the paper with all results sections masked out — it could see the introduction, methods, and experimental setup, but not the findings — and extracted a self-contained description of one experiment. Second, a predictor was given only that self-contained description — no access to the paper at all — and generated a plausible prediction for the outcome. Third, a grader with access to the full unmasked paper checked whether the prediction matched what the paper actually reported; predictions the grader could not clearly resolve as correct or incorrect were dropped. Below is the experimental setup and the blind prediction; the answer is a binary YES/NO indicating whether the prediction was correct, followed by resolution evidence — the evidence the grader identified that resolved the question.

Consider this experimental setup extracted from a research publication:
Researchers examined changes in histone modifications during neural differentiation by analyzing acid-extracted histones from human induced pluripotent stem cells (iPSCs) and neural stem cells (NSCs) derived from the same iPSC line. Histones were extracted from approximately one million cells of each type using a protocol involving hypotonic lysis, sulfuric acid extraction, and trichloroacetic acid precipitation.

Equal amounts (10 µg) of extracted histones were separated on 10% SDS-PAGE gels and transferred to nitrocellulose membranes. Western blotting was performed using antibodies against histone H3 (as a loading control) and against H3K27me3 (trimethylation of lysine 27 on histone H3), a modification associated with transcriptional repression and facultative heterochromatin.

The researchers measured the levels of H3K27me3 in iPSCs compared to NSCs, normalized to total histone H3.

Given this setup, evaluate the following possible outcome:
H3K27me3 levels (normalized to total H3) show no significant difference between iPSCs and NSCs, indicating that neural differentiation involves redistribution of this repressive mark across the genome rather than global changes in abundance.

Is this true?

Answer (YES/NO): NO